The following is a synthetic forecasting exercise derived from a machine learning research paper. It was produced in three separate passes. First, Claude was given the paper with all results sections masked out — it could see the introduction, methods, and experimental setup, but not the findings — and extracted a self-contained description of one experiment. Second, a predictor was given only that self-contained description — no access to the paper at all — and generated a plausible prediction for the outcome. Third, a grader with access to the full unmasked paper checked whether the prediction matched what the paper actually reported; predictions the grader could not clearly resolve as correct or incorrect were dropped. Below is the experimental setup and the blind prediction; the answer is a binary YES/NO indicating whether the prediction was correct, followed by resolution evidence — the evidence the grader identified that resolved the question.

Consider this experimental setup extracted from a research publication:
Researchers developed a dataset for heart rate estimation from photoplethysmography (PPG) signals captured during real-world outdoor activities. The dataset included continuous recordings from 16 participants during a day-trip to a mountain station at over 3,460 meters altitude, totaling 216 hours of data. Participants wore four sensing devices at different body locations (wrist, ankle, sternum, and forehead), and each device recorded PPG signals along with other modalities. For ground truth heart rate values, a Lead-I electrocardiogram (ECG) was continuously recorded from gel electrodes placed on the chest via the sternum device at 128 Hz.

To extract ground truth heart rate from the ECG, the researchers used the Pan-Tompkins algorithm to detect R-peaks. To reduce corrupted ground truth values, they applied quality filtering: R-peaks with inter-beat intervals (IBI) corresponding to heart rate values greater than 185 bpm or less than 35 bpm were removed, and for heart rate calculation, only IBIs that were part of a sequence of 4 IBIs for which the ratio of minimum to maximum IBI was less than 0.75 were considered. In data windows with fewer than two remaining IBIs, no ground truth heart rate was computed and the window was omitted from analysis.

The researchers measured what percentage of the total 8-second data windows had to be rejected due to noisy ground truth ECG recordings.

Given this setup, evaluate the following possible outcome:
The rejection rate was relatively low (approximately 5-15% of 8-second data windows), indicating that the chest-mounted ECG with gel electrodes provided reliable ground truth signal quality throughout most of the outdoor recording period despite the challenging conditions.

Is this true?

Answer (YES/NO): NO